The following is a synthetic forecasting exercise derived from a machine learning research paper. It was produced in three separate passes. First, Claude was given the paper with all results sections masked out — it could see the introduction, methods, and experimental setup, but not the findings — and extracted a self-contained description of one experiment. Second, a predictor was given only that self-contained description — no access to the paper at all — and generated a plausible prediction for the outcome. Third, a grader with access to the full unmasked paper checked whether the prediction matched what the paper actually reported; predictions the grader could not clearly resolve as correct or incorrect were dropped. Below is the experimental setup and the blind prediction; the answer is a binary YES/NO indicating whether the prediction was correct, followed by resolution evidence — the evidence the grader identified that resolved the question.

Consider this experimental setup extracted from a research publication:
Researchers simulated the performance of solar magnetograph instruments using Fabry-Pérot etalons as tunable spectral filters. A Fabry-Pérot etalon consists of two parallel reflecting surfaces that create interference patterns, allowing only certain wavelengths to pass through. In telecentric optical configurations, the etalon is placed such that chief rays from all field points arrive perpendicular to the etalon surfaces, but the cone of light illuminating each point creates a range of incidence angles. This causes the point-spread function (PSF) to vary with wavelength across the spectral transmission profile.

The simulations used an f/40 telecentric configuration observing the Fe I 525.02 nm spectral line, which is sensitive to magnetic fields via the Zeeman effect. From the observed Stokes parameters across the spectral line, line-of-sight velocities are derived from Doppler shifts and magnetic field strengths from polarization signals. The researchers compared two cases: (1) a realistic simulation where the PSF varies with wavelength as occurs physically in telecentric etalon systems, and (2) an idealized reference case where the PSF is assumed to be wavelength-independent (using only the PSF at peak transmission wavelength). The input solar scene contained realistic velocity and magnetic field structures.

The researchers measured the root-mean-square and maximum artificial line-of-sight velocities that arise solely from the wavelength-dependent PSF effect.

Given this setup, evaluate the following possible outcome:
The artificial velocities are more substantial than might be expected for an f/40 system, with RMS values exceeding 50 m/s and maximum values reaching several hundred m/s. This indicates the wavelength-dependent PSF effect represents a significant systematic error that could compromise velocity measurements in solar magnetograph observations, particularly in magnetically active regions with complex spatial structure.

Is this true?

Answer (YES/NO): NO